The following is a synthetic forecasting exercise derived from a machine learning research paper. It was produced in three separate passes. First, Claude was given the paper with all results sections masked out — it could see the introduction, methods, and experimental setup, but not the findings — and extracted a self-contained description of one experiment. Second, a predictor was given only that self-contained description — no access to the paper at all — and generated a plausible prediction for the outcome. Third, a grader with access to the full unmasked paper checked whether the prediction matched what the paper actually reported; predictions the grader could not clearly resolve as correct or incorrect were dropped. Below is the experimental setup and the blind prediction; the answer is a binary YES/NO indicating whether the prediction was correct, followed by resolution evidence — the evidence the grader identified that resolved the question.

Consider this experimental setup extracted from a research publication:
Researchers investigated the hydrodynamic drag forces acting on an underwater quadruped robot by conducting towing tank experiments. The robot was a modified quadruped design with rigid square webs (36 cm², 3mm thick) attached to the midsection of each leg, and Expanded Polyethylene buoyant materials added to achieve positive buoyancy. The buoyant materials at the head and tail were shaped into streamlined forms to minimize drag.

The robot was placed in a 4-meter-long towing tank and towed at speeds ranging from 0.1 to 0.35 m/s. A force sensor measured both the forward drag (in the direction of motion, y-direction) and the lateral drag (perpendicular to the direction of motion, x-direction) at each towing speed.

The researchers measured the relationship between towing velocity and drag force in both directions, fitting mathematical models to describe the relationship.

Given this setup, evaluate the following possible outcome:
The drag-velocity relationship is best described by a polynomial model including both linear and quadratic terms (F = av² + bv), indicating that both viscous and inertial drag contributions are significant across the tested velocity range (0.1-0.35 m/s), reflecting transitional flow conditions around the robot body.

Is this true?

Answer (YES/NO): NO